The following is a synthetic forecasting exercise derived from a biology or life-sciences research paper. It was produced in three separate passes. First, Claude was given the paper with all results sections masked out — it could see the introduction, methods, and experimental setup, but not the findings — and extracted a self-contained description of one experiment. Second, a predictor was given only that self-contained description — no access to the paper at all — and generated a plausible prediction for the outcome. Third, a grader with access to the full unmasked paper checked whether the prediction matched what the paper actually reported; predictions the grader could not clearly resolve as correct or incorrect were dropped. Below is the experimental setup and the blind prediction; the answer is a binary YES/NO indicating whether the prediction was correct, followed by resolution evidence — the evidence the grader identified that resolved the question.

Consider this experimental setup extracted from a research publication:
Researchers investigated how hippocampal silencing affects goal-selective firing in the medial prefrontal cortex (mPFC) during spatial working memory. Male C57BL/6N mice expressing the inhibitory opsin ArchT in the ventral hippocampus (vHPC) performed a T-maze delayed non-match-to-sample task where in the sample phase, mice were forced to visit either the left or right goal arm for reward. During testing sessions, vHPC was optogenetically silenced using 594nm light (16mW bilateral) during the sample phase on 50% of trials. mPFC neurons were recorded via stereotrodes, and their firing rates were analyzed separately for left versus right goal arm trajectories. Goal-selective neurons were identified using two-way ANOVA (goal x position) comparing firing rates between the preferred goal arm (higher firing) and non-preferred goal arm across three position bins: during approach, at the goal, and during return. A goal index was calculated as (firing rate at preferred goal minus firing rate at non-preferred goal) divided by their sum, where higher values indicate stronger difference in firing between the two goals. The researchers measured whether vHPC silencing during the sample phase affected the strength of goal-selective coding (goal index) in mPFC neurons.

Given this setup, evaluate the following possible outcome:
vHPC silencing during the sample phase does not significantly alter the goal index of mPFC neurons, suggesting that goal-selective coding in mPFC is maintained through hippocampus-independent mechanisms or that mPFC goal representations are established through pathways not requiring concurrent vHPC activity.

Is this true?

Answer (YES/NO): NO